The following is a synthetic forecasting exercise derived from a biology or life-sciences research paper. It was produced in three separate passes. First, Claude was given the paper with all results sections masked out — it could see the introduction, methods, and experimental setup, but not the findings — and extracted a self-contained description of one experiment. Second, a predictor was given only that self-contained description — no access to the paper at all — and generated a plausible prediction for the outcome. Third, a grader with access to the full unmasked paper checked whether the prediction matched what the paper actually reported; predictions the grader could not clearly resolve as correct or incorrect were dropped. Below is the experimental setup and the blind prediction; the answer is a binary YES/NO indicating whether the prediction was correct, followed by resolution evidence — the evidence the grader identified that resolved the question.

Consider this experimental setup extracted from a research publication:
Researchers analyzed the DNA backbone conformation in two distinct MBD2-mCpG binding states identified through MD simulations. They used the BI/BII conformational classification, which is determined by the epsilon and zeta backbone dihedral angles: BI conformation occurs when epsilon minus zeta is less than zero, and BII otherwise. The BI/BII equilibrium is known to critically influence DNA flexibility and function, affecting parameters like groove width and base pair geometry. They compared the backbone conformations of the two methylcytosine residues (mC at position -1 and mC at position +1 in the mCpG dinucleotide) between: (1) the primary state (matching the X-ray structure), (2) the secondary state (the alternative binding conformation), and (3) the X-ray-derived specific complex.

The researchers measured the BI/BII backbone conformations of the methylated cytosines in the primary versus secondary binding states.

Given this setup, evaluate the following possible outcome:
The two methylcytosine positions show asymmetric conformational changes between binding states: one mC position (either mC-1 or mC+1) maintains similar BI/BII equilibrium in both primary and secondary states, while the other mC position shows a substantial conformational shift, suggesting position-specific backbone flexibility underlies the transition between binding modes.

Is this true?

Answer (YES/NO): NO